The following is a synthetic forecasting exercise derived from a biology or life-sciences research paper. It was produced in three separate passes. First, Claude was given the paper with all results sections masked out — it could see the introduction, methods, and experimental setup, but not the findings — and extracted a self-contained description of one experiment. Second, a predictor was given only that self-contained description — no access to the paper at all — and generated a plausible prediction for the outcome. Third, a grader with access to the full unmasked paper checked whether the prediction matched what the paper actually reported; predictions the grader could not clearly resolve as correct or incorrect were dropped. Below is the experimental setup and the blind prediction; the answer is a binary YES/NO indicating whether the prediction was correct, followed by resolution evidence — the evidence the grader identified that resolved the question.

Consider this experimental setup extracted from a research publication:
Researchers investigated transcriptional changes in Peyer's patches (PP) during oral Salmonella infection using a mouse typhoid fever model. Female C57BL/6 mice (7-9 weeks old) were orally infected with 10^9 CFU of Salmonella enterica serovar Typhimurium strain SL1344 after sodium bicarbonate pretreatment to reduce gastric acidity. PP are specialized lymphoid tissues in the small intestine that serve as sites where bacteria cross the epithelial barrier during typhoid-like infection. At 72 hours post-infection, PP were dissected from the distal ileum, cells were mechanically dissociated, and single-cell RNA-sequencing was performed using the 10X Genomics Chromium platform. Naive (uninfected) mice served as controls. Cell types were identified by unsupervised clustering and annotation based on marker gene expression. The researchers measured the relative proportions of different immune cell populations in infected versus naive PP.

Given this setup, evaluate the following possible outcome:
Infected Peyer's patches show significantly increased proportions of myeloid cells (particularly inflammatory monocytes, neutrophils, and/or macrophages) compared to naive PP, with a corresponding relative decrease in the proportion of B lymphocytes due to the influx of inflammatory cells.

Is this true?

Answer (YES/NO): NO